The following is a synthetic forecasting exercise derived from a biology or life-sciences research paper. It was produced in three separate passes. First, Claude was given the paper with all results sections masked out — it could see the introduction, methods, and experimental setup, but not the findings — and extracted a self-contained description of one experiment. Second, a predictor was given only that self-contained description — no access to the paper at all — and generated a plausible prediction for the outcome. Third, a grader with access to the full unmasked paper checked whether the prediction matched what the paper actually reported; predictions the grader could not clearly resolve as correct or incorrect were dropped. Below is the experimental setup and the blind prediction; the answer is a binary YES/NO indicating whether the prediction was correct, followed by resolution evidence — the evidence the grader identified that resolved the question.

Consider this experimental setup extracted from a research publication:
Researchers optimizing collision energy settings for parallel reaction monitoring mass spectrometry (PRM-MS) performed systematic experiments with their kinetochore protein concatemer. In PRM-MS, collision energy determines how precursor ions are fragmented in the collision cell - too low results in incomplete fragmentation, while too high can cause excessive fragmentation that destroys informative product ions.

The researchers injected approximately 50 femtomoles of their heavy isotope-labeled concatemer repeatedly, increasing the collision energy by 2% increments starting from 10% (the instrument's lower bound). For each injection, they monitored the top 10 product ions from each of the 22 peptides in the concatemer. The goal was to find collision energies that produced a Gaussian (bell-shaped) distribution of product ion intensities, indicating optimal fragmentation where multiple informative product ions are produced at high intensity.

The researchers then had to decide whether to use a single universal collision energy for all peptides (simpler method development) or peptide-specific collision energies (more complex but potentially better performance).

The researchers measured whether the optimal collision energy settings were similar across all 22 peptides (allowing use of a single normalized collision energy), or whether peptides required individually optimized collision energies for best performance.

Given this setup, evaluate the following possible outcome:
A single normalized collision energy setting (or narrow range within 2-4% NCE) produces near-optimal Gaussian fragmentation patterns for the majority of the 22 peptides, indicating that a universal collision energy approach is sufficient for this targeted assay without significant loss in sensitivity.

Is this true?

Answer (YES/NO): NO